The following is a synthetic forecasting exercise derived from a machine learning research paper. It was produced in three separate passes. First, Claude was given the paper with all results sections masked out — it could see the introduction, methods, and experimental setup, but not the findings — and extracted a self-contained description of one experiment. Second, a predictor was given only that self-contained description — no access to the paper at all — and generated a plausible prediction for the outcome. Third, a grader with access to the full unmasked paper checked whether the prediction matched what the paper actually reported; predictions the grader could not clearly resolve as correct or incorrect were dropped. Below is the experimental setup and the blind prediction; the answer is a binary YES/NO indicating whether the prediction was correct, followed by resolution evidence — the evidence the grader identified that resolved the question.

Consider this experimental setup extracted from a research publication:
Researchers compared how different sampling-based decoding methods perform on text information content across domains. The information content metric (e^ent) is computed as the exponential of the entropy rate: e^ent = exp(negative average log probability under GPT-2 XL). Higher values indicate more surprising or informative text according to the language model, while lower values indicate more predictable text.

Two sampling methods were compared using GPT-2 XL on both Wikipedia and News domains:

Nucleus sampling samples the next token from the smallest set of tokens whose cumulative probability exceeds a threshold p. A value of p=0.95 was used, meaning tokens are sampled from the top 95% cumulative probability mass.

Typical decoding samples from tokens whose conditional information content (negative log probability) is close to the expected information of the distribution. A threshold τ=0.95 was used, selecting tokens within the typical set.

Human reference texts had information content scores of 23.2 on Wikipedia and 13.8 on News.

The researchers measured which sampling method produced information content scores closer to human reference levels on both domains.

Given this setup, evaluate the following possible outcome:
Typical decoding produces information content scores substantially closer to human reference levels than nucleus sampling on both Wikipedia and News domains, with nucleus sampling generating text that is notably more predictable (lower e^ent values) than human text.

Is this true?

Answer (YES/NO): NO